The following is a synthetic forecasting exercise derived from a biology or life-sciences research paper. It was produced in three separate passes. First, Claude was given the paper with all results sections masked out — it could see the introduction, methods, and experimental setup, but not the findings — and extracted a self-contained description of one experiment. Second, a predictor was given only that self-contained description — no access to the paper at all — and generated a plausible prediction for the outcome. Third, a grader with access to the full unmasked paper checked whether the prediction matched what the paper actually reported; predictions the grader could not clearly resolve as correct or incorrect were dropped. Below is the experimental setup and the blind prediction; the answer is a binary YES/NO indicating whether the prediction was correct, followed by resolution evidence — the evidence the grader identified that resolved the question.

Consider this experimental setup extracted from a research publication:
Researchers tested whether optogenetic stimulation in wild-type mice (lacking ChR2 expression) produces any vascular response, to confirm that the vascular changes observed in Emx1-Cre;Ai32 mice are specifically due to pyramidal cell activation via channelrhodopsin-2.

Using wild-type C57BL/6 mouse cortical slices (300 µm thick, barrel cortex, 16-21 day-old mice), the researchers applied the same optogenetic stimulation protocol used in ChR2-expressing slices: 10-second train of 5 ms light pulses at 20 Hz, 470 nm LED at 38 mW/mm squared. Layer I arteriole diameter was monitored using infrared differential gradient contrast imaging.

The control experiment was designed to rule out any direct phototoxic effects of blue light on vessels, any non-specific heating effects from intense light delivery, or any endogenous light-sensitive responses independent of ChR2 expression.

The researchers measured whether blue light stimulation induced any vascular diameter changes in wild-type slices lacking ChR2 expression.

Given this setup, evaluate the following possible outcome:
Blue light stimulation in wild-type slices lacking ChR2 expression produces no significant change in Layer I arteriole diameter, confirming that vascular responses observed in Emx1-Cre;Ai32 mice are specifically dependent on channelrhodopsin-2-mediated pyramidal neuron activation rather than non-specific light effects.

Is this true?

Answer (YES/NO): YES